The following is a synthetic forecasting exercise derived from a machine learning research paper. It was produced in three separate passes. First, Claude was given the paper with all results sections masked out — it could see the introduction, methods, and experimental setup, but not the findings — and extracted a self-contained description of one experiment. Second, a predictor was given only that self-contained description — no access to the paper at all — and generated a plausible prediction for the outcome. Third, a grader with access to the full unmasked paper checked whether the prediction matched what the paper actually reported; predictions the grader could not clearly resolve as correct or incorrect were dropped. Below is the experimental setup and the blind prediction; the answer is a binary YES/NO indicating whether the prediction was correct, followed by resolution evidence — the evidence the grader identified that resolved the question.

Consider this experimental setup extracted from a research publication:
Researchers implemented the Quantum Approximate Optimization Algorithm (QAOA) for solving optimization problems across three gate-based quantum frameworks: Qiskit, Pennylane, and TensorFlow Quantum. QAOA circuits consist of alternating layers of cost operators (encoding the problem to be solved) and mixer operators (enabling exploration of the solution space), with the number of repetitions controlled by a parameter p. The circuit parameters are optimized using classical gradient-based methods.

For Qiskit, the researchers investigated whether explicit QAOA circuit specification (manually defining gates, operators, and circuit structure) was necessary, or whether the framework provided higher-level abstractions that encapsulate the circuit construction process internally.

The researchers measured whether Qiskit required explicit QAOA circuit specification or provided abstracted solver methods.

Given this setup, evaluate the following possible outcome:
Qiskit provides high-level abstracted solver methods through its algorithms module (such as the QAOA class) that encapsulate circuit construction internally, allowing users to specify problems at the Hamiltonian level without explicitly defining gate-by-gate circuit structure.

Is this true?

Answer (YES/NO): YES